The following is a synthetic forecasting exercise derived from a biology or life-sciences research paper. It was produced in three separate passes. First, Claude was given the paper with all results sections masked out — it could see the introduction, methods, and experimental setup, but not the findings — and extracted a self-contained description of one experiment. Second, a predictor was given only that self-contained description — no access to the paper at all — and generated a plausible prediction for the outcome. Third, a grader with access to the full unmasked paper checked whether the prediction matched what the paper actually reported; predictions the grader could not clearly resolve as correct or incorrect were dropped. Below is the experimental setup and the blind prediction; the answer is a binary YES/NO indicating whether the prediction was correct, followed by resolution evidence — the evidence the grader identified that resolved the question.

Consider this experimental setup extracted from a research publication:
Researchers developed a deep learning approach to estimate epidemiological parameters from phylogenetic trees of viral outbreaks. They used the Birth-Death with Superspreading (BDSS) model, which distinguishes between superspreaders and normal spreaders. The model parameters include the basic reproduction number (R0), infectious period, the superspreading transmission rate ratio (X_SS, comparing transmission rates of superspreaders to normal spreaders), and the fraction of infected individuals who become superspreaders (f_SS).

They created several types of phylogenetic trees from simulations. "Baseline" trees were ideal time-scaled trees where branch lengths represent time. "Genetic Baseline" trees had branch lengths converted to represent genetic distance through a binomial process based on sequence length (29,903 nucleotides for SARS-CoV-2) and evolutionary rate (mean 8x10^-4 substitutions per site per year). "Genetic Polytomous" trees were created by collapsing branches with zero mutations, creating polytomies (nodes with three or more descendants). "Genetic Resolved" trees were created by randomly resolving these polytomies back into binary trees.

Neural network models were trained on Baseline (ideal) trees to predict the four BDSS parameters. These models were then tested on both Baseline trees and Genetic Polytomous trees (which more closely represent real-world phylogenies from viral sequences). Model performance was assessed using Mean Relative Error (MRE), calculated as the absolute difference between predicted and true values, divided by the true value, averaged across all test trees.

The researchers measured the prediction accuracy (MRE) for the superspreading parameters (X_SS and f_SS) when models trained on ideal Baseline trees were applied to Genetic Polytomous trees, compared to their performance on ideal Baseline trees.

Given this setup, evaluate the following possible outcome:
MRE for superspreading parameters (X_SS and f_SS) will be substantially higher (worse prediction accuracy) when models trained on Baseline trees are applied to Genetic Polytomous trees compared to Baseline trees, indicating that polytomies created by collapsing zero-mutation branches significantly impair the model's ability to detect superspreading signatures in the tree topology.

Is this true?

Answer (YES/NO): YES